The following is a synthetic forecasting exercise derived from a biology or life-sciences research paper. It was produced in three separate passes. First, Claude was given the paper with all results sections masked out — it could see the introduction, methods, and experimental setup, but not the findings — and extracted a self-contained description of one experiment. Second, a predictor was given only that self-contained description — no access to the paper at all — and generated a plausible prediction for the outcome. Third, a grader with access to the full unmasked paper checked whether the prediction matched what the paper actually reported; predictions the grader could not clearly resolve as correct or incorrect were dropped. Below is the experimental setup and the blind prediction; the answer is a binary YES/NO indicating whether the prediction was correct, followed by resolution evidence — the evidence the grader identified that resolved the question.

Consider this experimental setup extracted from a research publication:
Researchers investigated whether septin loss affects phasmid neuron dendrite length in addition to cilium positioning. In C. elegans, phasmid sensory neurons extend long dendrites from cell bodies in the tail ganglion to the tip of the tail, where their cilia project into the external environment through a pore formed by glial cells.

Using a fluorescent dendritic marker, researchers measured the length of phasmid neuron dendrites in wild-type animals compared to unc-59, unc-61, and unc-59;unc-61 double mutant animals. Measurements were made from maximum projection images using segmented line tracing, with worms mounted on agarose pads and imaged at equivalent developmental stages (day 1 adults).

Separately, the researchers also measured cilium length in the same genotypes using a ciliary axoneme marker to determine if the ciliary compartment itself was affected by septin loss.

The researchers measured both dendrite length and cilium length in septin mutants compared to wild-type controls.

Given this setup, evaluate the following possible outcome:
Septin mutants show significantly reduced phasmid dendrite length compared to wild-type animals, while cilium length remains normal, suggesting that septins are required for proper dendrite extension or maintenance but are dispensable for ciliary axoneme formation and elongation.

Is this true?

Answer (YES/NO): NO